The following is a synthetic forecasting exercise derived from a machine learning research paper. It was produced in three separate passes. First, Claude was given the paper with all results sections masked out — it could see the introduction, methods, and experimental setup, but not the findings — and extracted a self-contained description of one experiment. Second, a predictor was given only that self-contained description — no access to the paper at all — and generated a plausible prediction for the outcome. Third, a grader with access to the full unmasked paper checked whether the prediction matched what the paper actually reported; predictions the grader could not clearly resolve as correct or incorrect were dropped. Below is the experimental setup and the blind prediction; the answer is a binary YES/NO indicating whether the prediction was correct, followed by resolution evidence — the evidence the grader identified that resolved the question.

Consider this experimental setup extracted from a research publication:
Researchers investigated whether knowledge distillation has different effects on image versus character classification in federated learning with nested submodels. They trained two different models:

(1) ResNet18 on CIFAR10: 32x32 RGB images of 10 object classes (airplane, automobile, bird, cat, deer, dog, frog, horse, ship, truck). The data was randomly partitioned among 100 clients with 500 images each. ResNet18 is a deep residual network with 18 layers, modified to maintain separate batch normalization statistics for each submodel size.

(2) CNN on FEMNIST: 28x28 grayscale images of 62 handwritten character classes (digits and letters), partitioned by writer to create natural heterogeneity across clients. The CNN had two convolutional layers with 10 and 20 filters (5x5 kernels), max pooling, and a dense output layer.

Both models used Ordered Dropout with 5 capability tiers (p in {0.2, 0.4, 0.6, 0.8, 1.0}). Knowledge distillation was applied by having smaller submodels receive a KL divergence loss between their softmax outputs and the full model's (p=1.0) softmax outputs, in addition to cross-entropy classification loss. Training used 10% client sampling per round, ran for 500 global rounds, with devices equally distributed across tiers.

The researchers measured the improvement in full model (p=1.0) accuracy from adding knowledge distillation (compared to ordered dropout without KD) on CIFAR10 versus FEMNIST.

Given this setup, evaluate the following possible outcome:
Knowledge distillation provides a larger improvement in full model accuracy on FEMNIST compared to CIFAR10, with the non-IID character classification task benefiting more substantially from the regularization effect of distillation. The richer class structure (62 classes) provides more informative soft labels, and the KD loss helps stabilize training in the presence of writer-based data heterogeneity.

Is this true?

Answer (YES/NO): YES